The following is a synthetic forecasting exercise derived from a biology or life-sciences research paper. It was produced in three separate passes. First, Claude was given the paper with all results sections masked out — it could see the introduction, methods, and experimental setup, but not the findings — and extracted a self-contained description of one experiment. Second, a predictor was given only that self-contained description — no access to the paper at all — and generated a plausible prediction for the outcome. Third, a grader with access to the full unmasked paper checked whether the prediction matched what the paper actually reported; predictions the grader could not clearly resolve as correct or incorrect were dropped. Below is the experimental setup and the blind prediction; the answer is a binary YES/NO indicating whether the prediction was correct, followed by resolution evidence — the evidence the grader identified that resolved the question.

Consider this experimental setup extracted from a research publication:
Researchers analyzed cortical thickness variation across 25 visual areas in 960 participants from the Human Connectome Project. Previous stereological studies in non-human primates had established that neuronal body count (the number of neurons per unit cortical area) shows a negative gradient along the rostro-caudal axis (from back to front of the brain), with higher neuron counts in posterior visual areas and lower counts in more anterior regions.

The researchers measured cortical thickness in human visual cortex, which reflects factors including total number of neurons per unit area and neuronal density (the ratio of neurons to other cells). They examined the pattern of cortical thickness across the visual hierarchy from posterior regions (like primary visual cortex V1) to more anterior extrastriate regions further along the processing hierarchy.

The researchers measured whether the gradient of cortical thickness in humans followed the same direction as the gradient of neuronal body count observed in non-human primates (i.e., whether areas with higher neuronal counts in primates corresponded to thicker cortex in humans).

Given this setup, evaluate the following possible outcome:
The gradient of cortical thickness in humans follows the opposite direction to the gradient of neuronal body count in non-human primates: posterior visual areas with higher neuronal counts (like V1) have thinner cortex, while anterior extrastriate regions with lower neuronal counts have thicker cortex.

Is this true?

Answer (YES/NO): YES